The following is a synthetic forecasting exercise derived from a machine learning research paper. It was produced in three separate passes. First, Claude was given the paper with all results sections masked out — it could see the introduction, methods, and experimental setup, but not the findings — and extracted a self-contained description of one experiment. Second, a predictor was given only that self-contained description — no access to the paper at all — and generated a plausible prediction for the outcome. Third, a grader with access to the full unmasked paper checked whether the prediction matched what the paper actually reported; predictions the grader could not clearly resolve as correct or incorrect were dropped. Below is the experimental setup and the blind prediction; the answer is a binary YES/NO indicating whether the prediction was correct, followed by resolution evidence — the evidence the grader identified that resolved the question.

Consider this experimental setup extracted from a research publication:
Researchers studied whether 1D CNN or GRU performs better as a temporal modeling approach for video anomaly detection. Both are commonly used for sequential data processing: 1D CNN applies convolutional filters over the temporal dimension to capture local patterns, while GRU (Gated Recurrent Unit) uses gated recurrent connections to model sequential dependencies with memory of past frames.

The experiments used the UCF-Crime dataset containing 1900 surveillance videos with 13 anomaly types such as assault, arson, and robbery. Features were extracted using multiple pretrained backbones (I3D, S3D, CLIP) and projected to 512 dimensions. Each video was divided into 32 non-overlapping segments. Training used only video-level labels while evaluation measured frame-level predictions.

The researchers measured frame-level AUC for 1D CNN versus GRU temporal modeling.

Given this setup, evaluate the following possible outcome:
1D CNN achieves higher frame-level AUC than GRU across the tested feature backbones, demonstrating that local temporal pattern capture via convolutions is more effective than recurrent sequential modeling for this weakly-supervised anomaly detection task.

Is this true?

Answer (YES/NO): YES